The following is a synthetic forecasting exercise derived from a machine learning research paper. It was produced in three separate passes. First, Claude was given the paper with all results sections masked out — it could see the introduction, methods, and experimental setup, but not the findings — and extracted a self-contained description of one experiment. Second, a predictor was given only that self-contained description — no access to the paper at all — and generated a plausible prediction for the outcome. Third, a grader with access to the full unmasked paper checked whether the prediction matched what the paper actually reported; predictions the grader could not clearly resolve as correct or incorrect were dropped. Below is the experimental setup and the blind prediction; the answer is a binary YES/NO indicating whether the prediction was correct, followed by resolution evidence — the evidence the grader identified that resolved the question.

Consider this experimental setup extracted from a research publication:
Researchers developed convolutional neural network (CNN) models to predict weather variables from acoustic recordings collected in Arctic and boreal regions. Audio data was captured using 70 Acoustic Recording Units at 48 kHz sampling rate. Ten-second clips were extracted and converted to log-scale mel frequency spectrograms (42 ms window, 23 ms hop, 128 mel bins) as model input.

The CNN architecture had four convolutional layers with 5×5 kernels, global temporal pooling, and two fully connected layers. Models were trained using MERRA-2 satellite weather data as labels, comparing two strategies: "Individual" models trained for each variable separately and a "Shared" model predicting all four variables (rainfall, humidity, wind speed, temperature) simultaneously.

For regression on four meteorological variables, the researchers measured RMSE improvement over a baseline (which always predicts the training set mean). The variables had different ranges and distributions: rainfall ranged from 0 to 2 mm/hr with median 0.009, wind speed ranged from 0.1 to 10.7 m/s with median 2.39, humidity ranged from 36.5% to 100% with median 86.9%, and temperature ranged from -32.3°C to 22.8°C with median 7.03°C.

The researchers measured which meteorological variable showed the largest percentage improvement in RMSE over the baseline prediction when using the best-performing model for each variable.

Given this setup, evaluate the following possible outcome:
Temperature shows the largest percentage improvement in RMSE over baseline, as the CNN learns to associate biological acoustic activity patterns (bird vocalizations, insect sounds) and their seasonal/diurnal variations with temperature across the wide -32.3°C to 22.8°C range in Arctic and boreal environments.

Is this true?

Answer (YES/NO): YES